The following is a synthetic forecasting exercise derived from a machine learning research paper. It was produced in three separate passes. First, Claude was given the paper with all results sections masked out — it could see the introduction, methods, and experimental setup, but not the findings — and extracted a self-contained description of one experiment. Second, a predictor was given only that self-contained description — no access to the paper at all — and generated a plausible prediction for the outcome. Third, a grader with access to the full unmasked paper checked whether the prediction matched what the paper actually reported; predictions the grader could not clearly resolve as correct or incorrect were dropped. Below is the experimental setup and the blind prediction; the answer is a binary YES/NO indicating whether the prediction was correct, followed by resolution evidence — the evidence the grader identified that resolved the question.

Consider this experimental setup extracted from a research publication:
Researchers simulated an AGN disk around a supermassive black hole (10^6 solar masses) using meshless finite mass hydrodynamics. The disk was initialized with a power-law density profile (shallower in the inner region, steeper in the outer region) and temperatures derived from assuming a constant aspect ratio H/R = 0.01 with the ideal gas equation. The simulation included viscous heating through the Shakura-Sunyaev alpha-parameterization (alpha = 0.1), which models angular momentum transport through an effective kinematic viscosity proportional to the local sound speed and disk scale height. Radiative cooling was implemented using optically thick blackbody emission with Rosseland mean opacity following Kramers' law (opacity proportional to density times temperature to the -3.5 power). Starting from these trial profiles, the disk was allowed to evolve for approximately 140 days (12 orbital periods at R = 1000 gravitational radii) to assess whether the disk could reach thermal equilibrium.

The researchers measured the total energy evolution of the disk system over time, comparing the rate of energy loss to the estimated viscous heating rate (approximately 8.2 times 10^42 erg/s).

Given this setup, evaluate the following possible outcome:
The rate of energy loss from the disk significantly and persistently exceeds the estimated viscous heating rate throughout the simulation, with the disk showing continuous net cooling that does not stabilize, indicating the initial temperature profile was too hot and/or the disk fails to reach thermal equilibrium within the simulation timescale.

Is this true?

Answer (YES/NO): NO